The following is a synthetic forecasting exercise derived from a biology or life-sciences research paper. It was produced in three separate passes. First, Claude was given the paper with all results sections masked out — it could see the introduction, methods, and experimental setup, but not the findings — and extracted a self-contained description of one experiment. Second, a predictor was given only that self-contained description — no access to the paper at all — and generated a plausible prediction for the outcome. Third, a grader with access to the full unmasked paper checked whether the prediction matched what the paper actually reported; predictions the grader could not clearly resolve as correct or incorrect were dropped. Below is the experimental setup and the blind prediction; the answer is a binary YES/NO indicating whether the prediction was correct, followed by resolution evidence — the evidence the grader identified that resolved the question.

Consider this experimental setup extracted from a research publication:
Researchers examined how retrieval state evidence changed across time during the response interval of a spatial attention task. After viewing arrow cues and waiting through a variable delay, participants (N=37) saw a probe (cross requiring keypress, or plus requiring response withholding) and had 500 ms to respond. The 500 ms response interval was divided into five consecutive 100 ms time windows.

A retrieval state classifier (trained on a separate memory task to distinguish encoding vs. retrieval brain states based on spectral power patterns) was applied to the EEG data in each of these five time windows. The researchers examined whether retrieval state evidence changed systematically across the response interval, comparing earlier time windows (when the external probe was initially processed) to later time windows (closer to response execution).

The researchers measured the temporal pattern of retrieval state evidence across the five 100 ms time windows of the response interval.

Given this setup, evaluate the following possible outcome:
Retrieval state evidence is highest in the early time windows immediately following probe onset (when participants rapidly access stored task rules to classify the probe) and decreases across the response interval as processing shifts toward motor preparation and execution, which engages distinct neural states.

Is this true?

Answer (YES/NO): NO